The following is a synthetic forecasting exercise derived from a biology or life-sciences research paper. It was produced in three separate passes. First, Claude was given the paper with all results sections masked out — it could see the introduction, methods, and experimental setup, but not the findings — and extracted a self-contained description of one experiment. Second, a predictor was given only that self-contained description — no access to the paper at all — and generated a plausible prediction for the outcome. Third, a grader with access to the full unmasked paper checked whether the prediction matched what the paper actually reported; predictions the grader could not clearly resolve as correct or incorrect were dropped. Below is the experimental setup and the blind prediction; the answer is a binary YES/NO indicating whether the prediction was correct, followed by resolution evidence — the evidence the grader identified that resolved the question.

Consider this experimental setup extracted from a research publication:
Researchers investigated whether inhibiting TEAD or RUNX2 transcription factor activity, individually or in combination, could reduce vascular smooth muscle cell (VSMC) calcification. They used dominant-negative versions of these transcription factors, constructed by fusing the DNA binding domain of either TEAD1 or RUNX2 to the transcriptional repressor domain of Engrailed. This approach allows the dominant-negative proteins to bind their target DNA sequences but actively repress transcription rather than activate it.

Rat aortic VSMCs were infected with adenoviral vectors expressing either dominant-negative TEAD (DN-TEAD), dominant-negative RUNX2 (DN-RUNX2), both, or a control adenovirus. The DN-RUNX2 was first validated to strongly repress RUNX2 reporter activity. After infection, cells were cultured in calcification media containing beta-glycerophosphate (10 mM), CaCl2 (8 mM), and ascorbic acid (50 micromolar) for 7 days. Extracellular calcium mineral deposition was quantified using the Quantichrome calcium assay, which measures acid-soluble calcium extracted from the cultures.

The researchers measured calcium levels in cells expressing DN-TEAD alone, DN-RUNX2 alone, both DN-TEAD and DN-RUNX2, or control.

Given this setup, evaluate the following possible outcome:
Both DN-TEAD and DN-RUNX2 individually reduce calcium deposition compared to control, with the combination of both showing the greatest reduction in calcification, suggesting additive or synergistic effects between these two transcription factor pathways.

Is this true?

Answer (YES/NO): NO